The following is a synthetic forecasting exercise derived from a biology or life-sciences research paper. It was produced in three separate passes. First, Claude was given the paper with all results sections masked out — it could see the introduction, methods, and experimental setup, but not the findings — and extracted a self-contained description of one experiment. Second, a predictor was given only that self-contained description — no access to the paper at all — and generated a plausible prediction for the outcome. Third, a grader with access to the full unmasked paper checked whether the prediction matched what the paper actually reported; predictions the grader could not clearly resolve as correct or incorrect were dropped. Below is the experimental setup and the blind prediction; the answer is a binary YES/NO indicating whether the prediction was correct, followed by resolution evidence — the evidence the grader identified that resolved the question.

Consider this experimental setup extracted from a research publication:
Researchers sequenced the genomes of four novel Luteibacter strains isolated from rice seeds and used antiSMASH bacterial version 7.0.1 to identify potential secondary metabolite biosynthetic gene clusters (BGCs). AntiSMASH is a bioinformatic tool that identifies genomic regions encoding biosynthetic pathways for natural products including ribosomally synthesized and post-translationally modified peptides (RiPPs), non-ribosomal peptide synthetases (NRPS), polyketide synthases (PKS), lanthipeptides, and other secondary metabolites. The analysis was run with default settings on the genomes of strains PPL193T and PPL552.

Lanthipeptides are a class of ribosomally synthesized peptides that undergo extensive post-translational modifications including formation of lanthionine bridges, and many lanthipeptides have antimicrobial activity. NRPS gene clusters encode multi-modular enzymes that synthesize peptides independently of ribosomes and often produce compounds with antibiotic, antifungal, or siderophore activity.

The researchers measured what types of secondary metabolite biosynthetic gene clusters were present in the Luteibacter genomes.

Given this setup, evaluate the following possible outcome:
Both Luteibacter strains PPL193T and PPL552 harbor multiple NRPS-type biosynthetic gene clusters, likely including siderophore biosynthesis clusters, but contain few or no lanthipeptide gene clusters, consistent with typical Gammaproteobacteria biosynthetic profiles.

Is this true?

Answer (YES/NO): NO